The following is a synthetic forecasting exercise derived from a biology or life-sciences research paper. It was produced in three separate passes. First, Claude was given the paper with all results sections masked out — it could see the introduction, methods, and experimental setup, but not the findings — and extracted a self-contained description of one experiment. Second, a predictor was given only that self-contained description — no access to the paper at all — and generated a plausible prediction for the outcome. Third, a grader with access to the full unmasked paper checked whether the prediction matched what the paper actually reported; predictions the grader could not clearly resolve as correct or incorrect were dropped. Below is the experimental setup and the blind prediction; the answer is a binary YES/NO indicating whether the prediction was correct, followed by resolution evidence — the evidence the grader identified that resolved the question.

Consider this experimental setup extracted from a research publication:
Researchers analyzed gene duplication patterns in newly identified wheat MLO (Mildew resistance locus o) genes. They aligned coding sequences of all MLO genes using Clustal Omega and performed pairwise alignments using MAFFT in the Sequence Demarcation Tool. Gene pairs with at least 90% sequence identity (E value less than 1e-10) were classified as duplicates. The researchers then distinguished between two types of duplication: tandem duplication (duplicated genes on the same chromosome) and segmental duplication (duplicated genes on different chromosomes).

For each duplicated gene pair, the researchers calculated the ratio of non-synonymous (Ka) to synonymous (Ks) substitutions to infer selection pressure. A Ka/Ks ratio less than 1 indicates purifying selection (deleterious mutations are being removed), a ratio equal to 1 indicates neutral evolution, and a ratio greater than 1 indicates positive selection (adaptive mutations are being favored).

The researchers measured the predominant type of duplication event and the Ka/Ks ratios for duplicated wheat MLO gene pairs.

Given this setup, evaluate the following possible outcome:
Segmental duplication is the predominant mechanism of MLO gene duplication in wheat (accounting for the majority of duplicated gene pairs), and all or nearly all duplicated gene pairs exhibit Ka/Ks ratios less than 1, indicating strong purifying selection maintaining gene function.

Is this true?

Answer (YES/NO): YES